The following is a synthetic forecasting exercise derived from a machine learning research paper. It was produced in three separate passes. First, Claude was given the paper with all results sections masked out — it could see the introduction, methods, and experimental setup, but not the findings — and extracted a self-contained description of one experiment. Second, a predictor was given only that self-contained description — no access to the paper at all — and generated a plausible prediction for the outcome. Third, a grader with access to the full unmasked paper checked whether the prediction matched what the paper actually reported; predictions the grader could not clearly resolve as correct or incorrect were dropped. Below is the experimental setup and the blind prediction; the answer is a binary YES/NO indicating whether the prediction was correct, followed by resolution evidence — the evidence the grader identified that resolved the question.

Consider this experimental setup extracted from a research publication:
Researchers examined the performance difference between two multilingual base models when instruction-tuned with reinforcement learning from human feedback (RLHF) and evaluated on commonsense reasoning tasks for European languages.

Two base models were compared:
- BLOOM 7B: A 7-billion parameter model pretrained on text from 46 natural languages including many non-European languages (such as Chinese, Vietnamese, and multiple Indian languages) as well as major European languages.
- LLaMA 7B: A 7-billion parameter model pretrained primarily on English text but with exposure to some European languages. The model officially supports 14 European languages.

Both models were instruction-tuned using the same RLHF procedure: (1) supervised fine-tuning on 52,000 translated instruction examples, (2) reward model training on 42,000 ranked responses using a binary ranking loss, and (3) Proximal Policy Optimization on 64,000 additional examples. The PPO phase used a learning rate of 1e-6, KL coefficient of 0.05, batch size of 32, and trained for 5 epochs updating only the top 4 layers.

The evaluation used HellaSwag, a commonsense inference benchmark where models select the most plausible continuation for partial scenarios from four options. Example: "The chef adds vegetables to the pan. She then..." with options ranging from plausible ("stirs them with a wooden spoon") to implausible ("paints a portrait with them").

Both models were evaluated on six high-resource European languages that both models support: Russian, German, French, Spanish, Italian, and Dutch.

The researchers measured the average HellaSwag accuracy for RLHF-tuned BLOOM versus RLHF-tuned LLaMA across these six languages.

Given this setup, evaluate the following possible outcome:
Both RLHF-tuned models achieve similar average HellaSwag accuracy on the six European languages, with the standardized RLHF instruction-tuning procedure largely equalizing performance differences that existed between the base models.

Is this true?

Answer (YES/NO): NO